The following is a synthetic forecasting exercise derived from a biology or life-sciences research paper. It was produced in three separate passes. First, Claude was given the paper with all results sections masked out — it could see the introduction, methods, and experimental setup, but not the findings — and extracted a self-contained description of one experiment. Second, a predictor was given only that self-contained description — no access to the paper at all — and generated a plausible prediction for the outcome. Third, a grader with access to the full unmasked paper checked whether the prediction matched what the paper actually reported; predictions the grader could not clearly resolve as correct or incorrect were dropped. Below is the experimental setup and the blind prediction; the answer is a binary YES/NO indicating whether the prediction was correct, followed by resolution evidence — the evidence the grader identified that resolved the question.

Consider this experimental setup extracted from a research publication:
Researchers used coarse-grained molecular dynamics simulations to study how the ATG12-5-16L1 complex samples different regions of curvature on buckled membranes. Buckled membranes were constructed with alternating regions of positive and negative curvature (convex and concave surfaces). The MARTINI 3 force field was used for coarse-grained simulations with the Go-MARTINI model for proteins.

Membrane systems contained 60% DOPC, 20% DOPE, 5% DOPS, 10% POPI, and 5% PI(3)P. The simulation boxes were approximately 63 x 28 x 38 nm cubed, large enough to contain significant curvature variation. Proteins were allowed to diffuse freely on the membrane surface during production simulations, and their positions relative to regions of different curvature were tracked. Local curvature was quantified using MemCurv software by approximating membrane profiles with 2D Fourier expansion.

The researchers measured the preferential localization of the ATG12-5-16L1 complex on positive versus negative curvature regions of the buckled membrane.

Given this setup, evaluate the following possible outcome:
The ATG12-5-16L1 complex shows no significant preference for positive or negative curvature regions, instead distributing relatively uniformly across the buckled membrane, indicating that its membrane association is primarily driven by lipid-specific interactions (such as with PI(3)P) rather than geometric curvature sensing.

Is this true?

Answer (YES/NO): NO